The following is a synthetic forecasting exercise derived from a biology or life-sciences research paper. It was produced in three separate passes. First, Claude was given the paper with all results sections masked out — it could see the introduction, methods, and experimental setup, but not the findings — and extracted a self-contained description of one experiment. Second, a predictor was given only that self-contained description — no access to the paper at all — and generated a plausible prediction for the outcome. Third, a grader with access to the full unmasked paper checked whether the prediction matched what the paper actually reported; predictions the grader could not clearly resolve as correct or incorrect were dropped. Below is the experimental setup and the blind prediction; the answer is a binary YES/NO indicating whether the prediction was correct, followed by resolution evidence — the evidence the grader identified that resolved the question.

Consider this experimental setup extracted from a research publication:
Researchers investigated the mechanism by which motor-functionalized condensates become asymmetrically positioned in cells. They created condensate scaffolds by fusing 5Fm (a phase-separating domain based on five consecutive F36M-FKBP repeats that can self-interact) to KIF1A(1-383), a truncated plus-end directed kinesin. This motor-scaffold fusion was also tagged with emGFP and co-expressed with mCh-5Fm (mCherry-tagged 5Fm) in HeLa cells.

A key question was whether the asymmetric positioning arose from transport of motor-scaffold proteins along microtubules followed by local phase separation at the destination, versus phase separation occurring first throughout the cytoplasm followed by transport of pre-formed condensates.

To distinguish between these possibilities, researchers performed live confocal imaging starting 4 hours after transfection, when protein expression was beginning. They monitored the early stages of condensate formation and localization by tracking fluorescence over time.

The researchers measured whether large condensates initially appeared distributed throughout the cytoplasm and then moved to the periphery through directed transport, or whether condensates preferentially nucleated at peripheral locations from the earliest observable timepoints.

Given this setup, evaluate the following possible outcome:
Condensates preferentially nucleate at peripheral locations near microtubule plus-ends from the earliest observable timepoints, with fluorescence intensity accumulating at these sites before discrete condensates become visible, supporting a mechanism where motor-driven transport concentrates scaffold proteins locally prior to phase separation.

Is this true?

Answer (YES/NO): YES